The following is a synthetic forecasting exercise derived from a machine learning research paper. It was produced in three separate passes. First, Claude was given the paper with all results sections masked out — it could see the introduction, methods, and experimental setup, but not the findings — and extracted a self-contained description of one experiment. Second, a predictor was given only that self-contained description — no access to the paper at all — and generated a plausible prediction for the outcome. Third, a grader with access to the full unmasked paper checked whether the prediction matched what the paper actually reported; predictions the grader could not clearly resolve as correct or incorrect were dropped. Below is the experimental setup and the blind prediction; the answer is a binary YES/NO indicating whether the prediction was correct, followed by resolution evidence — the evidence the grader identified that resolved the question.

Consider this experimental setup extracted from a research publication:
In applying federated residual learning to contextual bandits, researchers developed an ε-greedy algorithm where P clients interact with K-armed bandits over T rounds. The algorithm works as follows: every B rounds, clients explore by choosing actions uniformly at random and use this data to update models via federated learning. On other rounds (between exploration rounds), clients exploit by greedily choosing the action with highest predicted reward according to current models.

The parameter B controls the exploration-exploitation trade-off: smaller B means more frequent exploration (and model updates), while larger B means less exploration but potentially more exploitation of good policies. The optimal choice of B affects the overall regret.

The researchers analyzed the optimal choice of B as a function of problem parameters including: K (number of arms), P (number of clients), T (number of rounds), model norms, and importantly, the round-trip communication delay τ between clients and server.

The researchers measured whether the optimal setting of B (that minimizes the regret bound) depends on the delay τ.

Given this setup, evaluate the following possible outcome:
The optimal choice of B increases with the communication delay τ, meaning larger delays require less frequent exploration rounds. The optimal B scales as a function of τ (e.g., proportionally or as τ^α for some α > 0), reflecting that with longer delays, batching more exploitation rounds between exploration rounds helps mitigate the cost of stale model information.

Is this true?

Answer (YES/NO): NO